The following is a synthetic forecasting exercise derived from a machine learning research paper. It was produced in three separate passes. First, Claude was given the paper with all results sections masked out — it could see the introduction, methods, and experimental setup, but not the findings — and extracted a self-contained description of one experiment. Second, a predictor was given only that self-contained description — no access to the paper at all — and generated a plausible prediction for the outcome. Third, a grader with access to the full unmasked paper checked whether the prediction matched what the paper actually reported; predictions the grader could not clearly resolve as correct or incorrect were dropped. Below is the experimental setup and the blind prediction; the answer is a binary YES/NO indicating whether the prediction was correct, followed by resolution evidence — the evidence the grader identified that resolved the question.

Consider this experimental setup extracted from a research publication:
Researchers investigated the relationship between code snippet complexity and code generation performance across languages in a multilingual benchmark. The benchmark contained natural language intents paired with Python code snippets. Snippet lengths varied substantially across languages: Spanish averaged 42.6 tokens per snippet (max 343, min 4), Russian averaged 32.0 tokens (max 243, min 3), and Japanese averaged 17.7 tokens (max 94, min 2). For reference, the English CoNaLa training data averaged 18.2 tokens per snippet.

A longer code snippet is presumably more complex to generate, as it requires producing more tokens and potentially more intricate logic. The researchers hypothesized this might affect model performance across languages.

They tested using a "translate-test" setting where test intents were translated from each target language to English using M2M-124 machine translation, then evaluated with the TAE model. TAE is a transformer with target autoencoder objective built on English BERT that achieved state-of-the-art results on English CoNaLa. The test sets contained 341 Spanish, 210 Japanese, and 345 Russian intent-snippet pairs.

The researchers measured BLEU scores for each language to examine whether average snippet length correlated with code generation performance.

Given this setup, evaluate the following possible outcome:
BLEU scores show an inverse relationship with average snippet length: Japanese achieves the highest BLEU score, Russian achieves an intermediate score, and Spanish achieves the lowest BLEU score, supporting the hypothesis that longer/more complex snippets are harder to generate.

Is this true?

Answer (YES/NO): YES